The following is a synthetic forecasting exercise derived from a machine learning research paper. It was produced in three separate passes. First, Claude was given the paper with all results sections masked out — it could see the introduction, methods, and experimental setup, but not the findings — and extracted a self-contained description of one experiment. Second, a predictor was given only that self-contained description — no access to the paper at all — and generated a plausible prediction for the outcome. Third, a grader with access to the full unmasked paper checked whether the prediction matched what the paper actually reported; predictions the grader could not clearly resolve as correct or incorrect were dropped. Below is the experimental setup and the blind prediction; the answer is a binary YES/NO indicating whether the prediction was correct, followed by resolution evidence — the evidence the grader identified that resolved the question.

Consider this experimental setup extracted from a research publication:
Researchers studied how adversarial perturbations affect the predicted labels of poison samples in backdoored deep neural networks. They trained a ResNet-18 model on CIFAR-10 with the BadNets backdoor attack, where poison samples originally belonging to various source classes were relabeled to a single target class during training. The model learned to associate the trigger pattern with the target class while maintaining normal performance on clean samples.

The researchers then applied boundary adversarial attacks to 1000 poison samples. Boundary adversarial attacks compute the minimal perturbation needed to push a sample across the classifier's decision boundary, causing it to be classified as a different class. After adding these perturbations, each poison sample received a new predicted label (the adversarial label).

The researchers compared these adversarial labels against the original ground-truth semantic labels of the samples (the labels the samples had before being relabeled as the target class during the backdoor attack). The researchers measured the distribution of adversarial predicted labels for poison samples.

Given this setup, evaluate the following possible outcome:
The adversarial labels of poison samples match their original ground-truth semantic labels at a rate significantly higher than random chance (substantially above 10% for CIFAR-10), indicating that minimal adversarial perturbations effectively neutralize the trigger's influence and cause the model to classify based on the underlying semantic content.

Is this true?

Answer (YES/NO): YES